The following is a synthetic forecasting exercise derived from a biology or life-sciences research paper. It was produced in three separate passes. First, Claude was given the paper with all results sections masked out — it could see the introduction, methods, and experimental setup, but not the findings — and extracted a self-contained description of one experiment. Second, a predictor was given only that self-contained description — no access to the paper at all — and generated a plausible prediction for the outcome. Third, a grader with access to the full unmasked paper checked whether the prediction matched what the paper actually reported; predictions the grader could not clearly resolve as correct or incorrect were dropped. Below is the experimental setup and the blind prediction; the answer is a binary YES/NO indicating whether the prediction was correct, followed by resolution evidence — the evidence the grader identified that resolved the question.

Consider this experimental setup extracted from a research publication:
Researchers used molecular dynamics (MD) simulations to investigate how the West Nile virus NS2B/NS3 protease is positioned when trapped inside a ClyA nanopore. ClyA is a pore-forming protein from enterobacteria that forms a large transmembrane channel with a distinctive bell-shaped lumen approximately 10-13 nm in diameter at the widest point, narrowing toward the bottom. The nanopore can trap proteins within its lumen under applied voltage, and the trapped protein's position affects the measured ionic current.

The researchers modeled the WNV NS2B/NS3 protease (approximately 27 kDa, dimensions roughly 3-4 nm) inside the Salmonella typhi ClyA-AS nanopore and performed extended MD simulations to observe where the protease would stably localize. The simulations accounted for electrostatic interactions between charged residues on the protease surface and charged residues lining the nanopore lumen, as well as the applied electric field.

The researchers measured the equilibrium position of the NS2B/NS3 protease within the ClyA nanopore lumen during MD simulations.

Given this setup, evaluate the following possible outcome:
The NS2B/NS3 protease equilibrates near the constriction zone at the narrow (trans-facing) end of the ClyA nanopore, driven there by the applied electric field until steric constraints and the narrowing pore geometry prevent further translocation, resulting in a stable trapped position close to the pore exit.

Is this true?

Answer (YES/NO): NO